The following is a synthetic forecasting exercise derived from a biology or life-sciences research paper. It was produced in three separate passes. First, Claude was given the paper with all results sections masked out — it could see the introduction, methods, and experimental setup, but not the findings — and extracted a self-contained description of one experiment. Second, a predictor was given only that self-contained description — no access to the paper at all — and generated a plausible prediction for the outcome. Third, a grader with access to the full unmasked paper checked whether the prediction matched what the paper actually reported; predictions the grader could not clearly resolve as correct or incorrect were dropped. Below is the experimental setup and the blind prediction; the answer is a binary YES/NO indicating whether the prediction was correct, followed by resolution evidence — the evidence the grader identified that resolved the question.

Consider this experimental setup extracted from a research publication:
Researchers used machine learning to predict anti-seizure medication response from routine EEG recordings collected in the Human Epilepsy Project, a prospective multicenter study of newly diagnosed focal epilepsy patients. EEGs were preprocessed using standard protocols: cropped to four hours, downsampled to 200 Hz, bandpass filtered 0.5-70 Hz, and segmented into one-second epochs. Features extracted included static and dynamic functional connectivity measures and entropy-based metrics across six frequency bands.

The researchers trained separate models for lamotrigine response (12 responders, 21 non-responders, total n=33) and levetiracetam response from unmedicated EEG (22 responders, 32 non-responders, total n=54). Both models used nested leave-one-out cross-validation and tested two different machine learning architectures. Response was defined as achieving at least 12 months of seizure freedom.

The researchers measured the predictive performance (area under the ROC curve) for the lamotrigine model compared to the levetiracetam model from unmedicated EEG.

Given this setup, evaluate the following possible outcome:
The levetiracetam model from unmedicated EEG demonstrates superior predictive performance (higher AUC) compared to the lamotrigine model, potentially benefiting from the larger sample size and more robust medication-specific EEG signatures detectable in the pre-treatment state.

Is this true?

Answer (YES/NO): YES